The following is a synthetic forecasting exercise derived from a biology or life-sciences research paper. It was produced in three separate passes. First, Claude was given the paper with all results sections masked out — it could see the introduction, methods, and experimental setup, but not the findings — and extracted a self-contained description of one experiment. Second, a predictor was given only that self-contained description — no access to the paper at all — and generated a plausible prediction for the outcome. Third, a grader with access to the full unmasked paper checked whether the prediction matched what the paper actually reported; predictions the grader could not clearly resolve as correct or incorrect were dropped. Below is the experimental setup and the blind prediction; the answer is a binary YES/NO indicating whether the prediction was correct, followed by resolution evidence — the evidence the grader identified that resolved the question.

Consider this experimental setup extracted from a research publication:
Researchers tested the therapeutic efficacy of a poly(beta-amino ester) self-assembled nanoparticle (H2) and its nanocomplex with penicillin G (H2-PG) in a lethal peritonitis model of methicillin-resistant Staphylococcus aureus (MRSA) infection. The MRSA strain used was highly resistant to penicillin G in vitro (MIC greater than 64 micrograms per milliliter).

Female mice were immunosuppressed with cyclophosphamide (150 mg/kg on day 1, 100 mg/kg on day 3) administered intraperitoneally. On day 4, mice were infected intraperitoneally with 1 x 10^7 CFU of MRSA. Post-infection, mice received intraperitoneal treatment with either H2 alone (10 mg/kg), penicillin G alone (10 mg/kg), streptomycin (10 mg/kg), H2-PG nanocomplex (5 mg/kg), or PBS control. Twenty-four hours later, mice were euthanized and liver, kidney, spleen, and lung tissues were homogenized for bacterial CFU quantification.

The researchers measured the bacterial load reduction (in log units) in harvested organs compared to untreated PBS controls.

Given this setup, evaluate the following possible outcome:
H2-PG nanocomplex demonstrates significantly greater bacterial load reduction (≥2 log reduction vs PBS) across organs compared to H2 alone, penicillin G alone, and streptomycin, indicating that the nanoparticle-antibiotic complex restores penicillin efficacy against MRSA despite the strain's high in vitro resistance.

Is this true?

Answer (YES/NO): NO